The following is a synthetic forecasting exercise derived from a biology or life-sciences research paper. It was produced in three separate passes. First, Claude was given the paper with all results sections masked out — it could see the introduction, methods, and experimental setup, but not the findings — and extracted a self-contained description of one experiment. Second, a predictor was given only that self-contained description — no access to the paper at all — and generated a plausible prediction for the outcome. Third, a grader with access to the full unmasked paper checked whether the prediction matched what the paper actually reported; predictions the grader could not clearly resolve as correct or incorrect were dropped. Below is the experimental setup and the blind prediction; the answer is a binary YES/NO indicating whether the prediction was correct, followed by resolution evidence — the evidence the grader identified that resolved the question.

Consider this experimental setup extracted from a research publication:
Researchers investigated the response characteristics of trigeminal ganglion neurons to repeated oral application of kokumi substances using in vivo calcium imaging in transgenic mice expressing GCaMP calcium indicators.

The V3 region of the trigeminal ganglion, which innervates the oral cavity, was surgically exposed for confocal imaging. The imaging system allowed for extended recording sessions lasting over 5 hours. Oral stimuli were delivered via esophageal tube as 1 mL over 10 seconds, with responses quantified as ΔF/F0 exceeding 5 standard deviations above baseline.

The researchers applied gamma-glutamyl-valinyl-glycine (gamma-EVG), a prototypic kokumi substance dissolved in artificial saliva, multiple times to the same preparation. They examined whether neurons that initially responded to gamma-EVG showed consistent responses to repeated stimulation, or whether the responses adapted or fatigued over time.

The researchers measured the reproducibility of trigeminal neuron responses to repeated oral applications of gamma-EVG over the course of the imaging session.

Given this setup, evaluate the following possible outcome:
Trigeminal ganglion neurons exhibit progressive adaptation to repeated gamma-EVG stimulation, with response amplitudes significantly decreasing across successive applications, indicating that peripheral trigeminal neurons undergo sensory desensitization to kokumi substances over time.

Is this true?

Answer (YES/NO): NO